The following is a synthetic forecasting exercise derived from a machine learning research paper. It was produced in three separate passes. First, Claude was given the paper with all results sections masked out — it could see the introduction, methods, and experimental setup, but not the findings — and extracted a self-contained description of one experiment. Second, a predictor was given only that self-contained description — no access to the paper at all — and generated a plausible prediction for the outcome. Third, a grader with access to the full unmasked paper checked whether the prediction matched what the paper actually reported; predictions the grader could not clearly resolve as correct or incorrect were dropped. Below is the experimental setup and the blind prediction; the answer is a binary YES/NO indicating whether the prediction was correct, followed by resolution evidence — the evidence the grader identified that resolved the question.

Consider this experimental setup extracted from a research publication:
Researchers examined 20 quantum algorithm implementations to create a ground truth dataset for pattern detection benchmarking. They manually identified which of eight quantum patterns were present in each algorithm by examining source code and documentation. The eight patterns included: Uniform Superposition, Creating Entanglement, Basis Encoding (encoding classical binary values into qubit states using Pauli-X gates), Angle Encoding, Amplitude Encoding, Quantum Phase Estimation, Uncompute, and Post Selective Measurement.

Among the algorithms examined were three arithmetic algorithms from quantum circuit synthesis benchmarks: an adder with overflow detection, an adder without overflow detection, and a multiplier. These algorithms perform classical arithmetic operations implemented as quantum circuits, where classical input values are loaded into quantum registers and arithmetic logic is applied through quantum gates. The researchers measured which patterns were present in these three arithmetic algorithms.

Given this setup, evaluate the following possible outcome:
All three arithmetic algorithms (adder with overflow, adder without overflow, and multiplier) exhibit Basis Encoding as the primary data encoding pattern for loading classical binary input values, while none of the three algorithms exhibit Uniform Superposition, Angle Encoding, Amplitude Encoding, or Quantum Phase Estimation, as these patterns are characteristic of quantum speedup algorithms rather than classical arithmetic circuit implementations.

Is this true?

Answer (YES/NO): YES